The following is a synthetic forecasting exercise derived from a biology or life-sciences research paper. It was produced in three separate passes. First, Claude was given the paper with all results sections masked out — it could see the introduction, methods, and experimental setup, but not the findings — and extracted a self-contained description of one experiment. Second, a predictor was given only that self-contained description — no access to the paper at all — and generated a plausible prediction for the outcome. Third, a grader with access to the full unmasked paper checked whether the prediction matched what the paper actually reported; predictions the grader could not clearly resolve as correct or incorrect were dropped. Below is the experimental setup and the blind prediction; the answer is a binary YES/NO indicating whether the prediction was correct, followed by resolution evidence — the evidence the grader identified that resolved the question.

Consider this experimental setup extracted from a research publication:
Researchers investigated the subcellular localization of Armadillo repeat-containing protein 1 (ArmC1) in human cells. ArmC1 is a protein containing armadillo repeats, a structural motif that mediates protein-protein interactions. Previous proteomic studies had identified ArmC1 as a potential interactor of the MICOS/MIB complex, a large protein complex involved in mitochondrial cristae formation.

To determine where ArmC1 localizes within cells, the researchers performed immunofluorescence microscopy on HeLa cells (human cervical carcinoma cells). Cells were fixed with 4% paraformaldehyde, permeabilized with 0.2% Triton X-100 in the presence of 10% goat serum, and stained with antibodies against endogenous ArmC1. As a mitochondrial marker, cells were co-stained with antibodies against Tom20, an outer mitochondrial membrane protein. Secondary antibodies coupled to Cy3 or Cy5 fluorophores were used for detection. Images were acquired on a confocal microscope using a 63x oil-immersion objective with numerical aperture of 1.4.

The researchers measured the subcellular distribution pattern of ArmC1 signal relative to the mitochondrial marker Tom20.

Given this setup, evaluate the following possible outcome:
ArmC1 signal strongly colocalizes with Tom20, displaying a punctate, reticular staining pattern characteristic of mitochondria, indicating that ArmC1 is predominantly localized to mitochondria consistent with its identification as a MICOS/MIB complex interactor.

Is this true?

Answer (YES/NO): NO